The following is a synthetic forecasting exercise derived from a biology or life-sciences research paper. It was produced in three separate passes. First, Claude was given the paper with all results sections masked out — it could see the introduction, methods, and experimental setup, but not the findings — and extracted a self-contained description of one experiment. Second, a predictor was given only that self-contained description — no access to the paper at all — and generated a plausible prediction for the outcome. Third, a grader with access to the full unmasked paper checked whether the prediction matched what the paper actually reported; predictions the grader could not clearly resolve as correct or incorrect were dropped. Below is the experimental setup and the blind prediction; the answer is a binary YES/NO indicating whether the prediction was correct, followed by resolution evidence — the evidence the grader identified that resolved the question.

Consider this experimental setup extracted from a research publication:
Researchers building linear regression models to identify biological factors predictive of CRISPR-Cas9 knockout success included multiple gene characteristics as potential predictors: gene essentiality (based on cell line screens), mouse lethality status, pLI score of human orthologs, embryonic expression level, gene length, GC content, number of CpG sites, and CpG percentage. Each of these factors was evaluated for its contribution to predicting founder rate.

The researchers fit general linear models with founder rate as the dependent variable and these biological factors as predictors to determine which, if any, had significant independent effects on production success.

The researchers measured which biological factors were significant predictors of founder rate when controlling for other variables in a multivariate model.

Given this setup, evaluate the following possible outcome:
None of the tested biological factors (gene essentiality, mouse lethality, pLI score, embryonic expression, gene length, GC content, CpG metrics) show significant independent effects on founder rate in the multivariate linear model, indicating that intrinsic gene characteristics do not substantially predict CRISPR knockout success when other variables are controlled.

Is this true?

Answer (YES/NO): NO